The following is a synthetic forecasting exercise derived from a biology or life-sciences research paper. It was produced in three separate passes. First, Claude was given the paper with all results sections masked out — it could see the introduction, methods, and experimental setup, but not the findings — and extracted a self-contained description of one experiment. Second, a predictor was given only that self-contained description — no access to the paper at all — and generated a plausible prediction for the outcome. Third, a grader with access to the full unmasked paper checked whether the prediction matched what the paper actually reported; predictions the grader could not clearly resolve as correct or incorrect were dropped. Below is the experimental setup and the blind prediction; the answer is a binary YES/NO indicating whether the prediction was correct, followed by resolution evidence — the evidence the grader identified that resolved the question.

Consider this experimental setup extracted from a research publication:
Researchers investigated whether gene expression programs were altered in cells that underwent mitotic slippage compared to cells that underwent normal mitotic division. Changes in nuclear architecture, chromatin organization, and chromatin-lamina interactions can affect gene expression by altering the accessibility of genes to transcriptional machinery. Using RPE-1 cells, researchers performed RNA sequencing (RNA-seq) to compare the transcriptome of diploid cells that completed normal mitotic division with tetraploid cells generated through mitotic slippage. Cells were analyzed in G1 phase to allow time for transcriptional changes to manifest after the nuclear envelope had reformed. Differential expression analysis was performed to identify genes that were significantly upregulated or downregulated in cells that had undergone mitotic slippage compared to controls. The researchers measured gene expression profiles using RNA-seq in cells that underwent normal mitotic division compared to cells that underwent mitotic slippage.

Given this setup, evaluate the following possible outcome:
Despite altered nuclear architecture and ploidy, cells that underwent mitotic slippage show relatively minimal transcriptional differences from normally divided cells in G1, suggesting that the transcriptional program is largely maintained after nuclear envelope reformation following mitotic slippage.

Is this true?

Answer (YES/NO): NO